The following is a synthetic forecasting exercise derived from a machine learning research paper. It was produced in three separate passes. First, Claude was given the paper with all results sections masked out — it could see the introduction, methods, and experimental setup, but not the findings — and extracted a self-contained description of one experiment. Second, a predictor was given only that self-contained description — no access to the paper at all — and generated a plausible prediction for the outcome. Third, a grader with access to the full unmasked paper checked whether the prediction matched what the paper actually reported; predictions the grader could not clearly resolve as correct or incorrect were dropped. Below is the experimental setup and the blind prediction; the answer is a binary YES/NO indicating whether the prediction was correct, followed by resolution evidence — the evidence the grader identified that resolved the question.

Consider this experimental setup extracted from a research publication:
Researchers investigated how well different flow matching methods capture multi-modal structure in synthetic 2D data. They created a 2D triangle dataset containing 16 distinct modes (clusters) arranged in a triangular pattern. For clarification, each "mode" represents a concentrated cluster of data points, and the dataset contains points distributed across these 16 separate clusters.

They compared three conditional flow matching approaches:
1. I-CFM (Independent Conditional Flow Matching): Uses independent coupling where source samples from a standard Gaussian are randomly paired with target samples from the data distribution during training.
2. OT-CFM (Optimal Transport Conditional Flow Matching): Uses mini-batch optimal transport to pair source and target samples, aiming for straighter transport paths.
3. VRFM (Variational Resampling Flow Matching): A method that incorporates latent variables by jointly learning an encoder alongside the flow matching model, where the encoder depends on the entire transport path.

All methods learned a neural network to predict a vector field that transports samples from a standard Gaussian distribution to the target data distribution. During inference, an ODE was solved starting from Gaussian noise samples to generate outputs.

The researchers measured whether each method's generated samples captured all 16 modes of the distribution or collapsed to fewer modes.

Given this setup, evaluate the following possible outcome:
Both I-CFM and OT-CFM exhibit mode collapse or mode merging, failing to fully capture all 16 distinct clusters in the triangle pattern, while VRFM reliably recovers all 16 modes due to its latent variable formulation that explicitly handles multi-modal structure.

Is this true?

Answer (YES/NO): NO